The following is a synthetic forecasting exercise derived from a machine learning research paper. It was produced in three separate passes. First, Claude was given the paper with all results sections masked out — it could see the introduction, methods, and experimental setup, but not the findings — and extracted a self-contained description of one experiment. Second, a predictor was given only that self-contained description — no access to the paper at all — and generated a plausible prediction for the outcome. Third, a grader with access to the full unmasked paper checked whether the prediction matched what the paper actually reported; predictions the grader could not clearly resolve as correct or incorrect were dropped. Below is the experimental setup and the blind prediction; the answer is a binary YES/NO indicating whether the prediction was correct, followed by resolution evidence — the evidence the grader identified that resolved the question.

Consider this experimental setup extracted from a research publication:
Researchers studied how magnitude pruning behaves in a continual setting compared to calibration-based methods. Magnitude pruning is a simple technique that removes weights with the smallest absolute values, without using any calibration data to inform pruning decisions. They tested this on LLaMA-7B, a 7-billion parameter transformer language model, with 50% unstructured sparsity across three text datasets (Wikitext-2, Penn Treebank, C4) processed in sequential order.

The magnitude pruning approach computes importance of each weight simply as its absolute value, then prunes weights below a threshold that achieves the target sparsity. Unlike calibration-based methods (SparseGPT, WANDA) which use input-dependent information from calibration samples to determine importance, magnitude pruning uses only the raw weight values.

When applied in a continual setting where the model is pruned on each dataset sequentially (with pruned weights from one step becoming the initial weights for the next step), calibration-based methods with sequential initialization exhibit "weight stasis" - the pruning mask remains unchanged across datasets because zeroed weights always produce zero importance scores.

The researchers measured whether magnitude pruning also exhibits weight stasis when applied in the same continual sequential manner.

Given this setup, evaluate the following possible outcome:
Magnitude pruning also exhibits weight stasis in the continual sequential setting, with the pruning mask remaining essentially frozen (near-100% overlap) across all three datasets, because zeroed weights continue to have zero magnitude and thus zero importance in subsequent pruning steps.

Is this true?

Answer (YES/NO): YES